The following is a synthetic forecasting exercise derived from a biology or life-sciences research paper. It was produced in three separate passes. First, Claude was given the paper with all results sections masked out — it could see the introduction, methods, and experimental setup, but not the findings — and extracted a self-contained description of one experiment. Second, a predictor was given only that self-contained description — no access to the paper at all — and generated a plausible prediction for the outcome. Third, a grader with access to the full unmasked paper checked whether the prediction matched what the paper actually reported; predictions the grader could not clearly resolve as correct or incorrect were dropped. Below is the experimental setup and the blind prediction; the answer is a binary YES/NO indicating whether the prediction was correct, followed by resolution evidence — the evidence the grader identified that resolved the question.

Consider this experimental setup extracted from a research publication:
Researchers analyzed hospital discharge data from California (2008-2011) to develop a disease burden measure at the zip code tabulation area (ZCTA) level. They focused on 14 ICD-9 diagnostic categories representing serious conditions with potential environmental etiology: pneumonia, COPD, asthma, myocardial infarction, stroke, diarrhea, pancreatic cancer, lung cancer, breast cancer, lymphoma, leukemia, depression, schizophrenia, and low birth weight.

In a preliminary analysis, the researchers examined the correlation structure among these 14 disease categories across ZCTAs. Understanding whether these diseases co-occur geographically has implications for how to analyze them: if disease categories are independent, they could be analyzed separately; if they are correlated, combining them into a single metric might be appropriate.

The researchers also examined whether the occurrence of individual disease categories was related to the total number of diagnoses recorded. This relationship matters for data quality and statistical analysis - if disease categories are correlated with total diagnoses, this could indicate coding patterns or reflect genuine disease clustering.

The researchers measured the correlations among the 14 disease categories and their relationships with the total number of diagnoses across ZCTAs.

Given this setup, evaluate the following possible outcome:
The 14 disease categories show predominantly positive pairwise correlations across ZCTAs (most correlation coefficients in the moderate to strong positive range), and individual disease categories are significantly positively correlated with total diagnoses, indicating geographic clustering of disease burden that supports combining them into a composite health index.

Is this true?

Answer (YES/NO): YES